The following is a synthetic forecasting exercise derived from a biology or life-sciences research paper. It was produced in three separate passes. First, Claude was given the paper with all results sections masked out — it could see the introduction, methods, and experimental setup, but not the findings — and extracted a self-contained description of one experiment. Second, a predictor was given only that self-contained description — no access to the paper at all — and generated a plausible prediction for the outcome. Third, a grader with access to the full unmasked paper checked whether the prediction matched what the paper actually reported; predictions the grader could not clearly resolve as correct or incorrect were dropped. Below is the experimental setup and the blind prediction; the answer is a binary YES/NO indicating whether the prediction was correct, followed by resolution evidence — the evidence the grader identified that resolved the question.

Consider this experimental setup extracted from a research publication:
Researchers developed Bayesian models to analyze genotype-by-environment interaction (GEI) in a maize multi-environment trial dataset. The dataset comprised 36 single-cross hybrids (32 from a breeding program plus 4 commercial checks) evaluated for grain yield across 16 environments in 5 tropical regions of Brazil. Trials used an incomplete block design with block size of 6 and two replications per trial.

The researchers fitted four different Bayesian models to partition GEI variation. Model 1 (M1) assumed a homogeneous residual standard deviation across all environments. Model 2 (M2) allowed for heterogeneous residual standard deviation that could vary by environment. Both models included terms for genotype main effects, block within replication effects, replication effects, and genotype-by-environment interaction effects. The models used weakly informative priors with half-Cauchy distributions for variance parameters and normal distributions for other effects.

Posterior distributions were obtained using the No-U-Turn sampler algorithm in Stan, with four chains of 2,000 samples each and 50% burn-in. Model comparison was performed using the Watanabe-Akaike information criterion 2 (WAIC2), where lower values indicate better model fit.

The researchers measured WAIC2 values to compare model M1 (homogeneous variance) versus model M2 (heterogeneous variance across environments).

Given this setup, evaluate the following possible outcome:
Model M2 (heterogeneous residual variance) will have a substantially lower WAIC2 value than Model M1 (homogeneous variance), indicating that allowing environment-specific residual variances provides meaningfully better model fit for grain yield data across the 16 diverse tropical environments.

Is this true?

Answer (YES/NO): YES